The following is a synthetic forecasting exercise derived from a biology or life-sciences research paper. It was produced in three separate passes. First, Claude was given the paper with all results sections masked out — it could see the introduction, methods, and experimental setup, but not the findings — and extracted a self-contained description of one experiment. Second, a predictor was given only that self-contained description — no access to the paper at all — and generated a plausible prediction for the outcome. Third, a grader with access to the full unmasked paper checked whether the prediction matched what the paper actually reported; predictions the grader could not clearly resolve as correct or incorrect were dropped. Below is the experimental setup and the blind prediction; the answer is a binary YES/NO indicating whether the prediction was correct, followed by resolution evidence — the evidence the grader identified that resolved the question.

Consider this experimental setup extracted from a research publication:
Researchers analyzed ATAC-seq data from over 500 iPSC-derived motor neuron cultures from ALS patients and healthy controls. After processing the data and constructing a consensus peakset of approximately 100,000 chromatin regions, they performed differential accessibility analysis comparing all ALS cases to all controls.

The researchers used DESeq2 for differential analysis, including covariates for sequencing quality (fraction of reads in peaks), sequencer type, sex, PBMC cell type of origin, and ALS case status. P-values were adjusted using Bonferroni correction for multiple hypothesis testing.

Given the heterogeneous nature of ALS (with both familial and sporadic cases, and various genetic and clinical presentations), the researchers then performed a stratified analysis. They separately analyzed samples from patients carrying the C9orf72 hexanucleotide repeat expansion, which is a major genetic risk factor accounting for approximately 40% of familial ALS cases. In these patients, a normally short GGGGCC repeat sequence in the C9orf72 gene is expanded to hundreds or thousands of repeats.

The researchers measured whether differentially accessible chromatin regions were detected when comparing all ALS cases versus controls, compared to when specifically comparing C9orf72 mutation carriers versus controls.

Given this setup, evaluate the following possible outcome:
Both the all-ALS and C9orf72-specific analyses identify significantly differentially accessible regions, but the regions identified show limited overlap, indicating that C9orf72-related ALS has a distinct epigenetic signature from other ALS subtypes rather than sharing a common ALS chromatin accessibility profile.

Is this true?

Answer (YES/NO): NO